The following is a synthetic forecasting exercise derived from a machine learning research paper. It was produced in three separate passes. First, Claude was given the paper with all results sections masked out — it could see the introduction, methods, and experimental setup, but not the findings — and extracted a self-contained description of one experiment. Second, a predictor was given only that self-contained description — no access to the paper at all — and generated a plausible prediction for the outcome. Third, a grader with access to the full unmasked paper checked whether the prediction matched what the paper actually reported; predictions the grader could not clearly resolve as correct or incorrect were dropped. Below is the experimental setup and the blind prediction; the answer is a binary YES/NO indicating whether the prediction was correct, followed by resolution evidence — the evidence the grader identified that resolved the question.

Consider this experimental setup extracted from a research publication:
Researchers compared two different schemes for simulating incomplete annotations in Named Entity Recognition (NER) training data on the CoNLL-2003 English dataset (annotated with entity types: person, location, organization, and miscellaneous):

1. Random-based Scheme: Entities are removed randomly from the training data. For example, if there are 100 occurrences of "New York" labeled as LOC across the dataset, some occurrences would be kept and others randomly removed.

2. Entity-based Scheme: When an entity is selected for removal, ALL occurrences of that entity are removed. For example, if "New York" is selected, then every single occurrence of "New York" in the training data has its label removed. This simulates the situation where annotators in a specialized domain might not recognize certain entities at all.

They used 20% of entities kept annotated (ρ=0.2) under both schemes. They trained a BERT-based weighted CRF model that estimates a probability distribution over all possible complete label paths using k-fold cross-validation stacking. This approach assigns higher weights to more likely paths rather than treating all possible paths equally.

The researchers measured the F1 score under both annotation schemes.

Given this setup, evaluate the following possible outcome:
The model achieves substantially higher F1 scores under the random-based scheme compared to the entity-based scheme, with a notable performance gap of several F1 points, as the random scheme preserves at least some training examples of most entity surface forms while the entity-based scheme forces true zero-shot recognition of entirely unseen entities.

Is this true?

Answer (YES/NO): YES